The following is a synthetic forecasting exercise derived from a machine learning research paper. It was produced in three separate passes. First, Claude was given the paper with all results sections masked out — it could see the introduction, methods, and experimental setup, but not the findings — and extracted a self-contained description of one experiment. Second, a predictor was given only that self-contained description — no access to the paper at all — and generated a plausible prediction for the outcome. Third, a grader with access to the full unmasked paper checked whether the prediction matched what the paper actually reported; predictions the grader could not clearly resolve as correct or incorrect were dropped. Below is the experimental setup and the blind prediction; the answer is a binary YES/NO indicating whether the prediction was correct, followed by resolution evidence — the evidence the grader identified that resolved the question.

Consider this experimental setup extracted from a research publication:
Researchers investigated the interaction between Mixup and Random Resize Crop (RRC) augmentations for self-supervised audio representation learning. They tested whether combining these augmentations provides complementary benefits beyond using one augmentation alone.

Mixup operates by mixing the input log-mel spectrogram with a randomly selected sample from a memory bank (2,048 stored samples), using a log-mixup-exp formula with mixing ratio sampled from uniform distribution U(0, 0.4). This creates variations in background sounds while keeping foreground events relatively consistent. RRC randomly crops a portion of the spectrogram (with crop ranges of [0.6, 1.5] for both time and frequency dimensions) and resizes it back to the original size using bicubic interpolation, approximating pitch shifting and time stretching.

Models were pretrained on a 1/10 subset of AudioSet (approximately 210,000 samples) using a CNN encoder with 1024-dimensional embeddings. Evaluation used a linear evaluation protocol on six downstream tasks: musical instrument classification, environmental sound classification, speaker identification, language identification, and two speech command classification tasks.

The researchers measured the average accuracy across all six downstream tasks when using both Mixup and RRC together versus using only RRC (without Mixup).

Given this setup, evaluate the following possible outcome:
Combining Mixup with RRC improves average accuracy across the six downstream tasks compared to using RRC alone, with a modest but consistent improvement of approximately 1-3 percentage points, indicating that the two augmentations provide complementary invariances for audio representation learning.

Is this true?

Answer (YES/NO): NO